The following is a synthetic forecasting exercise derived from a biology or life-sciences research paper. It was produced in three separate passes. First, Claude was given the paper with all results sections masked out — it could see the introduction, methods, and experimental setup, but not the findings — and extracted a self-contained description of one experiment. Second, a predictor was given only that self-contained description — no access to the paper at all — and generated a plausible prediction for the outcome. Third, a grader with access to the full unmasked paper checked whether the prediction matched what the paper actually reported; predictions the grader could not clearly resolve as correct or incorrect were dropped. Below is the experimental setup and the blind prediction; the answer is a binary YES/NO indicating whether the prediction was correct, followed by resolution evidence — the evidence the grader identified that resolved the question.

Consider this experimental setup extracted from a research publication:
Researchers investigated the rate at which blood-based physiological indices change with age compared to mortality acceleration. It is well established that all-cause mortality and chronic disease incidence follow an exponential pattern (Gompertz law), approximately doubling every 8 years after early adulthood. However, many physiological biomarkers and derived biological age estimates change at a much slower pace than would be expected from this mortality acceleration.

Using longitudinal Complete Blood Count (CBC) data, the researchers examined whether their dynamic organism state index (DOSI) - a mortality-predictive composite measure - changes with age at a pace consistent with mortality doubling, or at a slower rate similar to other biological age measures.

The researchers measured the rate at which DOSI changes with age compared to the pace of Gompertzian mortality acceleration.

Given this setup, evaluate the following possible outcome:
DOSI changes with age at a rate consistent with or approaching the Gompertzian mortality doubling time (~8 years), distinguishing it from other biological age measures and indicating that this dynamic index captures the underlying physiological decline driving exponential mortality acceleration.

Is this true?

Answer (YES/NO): NO